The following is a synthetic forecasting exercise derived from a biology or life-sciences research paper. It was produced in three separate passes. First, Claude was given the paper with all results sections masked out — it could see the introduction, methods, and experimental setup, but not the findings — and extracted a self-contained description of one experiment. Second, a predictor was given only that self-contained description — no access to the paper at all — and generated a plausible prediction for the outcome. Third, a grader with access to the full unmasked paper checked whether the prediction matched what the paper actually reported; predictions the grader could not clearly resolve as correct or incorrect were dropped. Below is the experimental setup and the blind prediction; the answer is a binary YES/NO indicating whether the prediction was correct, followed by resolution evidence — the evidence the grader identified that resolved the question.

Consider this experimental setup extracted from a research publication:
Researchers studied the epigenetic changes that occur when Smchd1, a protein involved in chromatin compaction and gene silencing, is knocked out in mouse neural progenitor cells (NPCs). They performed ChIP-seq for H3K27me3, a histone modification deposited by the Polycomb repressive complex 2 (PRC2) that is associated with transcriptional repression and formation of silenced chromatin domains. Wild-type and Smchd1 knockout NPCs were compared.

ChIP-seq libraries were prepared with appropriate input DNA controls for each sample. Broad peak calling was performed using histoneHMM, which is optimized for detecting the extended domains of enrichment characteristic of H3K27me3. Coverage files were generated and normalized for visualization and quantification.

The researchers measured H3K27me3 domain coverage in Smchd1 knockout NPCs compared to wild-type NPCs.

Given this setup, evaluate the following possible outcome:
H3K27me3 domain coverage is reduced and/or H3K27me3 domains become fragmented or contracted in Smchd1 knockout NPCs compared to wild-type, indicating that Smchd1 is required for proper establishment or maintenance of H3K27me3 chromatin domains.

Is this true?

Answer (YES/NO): YES